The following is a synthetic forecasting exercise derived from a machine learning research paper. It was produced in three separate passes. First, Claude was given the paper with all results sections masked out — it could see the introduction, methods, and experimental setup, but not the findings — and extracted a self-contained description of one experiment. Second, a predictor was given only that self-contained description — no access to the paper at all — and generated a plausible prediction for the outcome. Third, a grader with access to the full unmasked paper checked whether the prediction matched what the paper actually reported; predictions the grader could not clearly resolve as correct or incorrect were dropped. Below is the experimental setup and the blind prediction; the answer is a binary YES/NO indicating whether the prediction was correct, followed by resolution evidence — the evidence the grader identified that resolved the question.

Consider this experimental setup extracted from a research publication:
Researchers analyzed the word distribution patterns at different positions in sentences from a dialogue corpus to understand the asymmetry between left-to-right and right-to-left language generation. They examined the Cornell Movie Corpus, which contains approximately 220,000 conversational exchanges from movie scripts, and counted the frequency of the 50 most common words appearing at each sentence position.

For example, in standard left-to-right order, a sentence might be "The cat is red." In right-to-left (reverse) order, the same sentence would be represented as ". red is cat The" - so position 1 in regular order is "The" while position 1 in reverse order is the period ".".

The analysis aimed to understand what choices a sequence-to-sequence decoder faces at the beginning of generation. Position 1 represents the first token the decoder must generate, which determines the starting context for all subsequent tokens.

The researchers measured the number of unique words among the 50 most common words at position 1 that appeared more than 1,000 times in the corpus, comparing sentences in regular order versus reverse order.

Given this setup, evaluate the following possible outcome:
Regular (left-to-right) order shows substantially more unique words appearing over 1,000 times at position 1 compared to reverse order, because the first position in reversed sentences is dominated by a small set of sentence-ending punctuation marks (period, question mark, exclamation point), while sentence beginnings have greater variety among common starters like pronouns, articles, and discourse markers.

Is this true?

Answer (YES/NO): YES